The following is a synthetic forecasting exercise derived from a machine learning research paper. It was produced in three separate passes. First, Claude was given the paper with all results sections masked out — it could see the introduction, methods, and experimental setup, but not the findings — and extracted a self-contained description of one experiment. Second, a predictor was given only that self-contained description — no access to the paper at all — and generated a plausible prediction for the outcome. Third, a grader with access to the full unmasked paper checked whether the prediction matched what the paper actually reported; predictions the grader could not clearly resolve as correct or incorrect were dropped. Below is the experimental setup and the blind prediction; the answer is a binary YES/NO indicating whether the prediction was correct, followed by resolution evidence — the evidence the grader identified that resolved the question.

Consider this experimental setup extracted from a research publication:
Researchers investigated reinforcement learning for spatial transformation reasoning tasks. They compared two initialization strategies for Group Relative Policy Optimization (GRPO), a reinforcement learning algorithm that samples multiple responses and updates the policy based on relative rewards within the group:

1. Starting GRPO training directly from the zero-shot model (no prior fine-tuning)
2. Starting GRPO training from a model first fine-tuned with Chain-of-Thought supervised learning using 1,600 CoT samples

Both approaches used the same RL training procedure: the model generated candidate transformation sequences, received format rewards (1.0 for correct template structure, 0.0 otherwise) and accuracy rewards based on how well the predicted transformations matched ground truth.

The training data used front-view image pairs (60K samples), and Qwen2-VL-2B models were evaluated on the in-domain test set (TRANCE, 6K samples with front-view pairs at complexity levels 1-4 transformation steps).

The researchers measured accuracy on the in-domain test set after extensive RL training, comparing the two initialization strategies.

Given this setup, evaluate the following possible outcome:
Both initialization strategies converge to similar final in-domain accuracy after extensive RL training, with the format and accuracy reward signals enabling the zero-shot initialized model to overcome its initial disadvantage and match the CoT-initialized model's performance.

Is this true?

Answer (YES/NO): NO